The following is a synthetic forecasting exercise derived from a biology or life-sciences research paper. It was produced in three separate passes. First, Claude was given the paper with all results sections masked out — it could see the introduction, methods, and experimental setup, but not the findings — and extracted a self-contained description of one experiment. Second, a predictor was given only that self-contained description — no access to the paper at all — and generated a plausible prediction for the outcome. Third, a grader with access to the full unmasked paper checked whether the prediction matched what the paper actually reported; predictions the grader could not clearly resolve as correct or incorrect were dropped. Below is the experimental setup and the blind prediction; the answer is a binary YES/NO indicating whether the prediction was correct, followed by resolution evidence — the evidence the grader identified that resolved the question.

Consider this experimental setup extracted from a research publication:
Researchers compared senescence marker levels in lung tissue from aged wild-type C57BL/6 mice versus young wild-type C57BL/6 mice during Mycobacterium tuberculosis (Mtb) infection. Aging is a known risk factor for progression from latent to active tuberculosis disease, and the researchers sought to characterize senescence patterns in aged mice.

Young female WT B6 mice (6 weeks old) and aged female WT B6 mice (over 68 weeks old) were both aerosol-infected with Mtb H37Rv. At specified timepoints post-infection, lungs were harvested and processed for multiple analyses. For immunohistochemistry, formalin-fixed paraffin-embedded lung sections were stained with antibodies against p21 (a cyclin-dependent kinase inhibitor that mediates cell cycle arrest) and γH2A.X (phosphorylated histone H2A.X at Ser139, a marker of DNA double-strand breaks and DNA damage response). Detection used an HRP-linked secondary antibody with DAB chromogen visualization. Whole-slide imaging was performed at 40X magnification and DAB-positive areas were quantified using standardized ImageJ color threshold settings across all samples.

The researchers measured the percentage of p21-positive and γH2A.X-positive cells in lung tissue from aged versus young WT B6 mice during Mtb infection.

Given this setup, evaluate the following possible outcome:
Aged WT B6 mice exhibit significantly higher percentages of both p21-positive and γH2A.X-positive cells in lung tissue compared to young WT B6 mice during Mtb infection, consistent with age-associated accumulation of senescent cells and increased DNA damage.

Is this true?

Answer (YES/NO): YES